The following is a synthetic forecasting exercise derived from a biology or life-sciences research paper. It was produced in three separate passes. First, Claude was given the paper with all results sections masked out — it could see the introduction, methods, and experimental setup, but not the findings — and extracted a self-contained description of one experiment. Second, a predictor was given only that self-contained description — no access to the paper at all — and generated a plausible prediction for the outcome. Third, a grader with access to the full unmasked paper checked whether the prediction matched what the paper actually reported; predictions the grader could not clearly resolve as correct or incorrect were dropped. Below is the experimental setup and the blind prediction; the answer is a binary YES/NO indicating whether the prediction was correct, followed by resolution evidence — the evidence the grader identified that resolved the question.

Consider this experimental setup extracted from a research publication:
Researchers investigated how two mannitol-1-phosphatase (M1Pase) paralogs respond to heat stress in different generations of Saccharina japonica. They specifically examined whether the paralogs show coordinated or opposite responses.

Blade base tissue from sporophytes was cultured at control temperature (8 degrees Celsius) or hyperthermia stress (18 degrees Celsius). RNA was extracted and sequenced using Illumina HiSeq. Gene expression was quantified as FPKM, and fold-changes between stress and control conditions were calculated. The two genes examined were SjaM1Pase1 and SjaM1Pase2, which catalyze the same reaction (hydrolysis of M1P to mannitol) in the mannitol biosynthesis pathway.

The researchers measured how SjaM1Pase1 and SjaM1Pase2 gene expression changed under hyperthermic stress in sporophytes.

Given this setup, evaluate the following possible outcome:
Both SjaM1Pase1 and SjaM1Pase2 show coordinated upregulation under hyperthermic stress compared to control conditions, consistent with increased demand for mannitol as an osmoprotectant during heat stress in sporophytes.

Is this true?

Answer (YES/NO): NO